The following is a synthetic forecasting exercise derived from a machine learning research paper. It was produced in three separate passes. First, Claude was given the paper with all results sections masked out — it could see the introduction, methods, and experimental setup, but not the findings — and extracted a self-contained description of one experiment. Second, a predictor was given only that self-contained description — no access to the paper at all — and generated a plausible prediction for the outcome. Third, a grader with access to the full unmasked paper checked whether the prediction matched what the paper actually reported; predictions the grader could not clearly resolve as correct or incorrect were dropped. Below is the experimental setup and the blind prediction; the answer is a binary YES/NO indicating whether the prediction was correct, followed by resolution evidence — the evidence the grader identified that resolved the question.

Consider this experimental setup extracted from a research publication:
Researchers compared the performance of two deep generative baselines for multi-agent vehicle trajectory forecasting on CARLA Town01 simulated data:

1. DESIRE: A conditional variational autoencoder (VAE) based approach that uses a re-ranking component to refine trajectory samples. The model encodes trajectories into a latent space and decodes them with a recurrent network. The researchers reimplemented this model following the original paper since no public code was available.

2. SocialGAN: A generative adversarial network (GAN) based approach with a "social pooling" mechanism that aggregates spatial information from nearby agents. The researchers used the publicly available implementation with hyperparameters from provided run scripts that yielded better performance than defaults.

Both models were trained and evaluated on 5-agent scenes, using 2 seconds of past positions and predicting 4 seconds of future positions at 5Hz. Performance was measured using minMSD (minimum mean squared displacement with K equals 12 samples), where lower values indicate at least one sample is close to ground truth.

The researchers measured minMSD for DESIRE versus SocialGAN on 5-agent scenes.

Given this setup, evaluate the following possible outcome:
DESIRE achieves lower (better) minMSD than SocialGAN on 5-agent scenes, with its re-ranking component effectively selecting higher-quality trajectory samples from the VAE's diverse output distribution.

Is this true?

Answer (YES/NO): NO